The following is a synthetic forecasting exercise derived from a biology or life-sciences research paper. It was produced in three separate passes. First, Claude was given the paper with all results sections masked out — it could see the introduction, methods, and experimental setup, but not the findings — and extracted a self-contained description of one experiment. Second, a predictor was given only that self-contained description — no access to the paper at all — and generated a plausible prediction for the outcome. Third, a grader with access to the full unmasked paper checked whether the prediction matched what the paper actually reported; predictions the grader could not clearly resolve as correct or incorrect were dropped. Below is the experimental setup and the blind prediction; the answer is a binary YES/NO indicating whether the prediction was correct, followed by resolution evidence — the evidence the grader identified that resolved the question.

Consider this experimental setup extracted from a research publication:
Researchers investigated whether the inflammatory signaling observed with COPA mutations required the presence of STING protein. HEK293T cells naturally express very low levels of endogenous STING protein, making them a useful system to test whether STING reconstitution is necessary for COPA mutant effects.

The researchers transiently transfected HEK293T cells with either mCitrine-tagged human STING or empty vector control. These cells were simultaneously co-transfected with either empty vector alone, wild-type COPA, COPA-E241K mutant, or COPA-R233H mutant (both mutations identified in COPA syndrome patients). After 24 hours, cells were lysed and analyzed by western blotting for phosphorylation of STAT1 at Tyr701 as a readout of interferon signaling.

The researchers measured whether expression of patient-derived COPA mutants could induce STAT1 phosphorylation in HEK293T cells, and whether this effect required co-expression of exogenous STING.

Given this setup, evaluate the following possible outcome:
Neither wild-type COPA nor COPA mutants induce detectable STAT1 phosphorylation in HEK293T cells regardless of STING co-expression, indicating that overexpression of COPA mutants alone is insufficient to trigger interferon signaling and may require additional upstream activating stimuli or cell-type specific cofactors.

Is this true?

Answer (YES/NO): NO